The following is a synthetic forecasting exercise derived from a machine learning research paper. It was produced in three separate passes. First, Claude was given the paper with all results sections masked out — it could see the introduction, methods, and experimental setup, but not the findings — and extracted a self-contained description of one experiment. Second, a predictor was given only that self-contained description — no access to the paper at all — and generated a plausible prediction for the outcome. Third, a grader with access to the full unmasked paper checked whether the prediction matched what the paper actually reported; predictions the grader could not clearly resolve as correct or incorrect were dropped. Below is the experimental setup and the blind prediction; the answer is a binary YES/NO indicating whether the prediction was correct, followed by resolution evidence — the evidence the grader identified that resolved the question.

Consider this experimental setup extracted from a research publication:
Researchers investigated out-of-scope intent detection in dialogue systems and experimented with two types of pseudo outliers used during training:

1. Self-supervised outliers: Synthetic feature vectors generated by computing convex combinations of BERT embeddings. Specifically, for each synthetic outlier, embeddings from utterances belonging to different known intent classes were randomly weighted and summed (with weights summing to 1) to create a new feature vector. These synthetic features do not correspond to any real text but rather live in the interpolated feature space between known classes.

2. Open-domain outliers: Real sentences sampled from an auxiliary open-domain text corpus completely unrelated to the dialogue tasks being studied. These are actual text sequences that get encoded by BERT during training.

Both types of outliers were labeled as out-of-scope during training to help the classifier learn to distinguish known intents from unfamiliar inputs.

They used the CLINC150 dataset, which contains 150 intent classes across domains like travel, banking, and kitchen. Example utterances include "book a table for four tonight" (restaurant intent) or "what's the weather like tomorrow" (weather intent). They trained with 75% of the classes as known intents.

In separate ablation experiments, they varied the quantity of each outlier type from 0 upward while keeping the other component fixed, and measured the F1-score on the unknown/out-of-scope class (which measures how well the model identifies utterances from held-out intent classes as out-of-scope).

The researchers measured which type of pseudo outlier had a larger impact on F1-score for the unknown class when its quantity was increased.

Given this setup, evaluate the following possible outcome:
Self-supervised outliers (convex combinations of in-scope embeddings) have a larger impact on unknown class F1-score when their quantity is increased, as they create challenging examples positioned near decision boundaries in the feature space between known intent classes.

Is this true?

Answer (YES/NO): YES